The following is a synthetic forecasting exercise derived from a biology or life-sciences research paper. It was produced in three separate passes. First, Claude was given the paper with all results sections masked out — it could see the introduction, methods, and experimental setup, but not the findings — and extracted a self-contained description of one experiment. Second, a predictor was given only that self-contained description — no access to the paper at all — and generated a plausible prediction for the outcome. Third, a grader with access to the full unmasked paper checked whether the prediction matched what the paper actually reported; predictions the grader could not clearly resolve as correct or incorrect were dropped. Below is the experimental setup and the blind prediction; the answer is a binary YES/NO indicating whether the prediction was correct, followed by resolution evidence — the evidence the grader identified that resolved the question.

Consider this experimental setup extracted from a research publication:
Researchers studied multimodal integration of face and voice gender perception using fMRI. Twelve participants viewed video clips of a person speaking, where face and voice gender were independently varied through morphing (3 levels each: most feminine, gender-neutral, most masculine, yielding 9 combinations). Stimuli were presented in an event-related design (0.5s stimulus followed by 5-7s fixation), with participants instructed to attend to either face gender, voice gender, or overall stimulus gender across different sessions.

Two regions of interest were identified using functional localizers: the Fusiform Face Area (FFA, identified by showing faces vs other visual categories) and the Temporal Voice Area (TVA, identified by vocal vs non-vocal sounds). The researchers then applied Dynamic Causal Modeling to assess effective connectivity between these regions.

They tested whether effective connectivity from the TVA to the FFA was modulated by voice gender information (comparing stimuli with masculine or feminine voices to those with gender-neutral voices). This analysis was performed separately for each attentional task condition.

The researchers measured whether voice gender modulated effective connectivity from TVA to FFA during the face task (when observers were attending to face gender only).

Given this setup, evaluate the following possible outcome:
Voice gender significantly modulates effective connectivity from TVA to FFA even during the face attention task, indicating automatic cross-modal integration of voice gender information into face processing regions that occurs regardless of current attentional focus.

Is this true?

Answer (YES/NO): YES